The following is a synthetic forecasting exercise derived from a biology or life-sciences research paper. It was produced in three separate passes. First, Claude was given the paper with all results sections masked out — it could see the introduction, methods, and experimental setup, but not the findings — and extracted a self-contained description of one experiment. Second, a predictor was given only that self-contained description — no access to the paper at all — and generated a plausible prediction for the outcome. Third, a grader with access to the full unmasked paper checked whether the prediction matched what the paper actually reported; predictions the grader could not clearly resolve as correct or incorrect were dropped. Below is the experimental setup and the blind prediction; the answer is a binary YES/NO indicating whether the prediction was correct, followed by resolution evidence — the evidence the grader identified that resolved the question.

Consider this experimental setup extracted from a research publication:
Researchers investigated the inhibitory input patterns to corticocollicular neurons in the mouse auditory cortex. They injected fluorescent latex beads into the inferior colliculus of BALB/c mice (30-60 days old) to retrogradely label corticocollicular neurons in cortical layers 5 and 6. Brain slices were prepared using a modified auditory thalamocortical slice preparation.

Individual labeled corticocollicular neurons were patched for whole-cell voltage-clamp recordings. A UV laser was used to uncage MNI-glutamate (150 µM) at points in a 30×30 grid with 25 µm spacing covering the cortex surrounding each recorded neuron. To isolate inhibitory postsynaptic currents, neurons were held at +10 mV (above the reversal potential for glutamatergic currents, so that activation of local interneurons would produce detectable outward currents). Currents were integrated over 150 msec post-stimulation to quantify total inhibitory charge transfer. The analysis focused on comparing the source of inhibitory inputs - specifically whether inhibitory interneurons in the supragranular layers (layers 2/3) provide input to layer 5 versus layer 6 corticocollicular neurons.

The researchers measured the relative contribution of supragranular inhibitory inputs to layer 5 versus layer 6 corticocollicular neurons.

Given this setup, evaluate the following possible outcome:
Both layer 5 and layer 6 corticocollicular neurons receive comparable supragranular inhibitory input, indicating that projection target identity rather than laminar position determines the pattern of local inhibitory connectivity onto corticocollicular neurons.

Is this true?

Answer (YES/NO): NO